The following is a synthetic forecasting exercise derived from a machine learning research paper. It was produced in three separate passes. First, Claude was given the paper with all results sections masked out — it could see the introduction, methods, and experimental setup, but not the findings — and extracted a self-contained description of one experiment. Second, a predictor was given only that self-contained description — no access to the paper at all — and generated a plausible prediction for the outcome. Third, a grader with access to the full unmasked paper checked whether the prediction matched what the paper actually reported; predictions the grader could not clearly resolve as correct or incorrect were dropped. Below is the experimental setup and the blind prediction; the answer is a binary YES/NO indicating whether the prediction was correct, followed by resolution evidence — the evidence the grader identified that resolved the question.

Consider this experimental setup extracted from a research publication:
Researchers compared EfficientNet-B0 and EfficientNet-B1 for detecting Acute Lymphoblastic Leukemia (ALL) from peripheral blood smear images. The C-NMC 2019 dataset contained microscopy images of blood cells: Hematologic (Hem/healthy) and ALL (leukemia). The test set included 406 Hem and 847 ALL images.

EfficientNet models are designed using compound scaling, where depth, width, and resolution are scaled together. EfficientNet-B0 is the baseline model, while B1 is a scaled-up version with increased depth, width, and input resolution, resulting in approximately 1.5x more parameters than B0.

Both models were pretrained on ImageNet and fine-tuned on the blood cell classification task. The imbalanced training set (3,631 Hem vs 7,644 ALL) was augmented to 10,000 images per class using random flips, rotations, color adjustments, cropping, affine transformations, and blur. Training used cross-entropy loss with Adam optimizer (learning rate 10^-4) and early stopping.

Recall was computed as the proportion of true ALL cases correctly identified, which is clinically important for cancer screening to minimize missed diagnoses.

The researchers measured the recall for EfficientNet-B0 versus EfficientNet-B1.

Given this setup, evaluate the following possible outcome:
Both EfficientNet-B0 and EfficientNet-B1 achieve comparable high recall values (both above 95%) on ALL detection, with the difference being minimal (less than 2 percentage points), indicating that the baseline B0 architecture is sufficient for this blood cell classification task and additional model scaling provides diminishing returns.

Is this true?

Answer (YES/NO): YES